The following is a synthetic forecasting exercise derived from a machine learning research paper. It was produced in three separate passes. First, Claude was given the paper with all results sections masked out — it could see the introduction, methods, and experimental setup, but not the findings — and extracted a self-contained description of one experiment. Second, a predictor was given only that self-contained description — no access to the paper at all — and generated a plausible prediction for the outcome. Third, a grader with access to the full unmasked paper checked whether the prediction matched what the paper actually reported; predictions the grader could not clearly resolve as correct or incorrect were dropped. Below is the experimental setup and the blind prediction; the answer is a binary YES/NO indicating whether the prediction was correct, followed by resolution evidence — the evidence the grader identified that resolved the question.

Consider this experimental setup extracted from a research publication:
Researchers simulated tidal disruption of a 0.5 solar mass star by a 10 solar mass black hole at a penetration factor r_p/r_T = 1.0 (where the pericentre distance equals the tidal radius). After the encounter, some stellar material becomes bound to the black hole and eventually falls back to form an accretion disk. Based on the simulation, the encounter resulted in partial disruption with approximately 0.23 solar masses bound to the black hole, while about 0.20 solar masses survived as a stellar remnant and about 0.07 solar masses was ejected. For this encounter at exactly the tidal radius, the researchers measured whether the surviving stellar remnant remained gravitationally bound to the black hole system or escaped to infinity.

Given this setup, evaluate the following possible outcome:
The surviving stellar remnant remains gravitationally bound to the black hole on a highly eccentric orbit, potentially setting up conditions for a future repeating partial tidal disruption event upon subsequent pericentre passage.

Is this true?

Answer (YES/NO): NO